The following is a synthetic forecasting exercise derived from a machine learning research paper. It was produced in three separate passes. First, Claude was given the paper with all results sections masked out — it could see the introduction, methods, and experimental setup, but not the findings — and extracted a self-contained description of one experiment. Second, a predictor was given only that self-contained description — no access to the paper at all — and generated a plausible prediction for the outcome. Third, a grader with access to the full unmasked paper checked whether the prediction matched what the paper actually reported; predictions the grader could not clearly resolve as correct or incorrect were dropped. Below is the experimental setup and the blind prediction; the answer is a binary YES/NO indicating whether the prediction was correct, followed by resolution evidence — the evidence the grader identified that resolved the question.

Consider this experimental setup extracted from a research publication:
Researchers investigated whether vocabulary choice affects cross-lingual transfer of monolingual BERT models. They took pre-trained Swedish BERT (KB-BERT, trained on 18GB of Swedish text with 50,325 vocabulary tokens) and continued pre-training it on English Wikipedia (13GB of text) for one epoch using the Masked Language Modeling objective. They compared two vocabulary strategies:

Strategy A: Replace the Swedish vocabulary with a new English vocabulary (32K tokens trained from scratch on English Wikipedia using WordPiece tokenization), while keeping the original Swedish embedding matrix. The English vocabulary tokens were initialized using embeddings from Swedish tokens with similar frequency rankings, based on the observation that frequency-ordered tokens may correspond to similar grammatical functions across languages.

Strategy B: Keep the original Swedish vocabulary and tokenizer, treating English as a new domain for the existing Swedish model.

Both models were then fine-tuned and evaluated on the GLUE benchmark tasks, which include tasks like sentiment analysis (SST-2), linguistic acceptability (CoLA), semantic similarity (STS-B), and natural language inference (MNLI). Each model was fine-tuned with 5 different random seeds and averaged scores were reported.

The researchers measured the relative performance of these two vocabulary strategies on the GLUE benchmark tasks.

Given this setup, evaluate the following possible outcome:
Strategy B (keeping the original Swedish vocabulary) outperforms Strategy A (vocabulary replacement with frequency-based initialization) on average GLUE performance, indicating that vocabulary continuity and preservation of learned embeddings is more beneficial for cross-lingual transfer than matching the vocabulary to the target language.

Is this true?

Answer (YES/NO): NO